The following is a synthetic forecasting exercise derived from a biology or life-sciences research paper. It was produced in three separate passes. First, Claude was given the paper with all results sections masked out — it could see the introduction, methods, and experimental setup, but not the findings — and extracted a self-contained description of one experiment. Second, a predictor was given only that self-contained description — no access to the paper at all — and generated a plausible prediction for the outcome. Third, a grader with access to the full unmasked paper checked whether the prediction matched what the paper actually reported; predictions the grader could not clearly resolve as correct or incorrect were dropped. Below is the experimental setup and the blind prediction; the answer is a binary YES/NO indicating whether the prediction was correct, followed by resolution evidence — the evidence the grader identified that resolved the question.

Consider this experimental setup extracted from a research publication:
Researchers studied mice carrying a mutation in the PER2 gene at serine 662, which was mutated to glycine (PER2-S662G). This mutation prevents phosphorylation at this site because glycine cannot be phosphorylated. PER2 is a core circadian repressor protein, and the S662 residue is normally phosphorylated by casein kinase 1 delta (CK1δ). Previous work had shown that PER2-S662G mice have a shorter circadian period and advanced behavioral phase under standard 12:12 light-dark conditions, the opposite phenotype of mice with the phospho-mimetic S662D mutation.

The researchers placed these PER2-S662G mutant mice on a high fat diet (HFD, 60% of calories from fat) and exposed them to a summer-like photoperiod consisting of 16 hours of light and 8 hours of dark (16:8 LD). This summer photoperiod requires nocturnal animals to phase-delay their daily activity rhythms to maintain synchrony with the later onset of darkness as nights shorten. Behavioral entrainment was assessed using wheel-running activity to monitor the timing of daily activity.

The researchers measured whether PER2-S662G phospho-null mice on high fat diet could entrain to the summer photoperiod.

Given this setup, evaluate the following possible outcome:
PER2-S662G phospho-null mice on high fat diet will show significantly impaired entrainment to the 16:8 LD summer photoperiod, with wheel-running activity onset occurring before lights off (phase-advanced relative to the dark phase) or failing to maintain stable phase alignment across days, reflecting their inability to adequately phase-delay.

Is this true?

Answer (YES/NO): YES